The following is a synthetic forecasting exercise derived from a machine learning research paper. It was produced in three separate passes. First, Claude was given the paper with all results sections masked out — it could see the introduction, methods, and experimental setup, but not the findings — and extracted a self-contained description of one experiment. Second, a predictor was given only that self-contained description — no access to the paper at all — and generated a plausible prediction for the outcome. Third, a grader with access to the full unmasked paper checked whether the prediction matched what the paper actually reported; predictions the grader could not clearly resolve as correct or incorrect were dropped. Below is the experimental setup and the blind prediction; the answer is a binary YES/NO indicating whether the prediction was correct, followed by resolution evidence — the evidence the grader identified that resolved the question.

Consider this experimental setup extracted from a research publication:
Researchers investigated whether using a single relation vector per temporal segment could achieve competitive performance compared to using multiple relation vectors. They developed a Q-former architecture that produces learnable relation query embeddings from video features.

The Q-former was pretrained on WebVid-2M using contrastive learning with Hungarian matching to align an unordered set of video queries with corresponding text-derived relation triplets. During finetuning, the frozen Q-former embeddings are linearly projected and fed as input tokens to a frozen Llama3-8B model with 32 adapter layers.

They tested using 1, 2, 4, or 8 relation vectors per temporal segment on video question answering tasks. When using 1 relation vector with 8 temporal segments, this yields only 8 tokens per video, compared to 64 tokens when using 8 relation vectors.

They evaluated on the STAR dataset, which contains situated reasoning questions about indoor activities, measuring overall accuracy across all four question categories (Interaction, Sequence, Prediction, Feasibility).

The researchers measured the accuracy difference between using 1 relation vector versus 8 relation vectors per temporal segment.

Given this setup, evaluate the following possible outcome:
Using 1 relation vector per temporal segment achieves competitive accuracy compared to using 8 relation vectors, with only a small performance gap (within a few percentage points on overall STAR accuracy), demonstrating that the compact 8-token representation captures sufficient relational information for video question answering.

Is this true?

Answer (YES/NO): YES